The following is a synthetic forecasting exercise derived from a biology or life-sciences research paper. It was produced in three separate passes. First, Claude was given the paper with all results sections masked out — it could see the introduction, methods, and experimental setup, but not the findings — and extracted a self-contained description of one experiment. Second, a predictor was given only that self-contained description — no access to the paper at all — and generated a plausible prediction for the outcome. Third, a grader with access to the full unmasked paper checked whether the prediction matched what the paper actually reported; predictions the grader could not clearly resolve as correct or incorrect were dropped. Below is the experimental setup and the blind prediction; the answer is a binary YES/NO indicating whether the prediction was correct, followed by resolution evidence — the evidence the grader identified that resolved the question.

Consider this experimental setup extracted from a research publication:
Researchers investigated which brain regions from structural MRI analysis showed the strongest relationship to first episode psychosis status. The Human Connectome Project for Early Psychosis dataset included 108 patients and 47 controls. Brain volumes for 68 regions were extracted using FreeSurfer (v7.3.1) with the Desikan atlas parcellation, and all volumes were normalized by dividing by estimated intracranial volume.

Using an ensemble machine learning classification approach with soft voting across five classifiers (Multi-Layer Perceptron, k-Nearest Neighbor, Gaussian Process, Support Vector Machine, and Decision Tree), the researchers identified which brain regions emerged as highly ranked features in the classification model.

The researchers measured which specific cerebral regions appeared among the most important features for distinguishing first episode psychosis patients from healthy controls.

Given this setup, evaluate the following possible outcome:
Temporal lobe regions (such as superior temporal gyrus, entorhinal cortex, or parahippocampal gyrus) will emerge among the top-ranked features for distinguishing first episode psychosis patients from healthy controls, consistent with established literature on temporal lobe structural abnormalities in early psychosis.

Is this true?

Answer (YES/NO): YES